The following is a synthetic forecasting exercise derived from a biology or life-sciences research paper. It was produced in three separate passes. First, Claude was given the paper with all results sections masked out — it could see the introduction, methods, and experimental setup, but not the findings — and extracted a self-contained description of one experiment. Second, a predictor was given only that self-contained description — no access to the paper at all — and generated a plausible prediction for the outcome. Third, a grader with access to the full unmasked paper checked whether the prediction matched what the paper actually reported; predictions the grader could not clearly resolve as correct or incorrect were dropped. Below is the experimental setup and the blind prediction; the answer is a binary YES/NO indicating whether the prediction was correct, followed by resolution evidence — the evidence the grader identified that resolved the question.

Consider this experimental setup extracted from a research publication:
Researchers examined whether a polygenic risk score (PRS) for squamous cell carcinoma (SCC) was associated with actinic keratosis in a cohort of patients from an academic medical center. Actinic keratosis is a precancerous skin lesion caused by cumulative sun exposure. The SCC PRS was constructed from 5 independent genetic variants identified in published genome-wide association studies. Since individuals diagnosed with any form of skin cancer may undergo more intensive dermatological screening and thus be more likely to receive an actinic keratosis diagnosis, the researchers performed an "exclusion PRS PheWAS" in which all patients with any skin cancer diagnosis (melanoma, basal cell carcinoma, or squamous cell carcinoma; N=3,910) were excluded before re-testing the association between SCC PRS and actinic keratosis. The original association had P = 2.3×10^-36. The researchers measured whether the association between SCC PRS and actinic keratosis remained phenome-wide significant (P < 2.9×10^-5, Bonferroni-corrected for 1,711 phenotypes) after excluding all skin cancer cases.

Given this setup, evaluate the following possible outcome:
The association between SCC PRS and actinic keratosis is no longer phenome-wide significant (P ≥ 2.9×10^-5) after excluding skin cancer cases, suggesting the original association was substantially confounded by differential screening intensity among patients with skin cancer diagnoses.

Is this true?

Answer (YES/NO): NO